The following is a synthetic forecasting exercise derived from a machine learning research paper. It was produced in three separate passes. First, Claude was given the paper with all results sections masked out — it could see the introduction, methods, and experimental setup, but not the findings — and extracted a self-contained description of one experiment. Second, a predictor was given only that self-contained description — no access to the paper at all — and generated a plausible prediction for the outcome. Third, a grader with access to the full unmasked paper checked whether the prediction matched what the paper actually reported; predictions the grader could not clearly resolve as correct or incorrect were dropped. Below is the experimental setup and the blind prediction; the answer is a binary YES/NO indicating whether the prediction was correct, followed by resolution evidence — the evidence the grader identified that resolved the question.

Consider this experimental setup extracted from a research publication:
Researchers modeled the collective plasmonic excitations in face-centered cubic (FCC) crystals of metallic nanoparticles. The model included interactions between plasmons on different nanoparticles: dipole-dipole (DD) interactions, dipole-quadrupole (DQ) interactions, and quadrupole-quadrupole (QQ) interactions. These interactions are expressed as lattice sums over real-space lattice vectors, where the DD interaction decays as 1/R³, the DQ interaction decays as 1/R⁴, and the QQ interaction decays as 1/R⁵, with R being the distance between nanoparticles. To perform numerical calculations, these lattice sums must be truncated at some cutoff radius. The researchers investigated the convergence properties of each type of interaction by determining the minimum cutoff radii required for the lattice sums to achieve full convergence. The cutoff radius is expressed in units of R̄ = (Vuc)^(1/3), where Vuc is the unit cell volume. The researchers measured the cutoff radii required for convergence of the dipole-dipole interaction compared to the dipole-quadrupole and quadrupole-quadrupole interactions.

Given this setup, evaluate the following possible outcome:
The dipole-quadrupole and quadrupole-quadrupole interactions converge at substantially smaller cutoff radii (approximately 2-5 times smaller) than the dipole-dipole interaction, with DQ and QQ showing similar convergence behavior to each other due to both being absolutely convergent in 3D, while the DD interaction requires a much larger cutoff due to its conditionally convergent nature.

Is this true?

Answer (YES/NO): NO